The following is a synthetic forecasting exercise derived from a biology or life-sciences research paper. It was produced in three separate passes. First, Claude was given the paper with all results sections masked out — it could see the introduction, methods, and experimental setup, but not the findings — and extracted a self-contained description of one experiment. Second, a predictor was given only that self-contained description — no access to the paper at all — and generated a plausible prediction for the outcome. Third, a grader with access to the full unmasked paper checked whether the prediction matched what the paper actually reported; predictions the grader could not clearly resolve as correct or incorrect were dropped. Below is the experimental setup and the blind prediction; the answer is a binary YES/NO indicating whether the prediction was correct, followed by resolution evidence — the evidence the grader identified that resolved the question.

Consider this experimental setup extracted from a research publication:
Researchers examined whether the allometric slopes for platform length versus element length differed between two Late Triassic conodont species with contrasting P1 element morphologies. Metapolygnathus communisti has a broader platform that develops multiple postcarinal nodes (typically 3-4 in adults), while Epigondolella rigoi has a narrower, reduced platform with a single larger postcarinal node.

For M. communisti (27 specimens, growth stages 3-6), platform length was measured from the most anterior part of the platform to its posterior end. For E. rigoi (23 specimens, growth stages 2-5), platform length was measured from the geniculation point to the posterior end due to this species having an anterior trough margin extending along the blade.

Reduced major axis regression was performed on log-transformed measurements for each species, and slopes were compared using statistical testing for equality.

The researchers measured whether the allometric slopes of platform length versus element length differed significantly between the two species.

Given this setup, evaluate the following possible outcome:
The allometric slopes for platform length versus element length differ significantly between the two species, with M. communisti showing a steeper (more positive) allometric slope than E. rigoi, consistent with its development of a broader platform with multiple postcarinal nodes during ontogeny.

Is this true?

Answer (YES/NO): NO